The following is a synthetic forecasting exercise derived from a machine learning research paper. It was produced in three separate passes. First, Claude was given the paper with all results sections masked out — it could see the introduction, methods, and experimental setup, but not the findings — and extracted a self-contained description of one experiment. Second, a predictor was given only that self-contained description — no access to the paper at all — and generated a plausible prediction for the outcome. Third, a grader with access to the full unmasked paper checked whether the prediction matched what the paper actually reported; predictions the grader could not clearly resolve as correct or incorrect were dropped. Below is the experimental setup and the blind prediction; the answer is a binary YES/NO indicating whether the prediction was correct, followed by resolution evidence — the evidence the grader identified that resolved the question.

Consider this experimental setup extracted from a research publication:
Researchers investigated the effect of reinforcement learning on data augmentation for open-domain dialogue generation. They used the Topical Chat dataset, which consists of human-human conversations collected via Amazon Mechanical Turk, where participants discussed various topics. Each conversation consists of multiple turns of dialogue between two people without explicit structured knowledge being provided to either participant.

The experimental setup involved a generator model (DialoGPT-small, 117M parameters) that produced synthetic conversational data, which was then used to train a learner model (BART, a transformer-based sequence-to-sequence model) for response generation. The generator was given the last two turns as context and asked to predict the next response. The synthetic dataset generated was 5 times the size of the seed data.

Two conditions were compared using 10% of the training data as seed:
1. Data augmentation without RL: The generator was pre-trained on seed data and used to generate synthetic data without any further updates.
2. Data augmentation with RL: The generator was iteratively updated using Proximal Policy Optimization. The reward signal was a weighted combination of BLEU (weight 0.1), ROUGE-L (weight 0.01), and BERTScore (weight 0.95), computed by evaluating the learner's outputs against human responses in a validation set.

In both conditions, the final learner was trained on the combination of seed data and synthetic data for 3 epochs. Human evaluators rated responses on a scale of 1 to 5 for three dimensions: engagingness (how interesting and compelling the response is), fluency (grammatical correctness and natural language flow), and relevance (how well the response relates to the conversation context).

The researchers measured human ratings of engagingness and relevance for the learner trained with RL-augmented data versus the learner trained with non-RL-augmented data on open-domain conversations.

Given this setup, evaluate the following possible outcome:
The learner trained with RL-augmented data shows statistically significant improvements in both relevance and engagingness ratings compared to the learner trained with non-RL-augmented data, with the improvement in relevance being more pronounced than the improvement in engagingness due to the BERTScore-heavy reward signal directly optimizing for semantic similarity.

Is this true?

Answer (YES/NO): NO